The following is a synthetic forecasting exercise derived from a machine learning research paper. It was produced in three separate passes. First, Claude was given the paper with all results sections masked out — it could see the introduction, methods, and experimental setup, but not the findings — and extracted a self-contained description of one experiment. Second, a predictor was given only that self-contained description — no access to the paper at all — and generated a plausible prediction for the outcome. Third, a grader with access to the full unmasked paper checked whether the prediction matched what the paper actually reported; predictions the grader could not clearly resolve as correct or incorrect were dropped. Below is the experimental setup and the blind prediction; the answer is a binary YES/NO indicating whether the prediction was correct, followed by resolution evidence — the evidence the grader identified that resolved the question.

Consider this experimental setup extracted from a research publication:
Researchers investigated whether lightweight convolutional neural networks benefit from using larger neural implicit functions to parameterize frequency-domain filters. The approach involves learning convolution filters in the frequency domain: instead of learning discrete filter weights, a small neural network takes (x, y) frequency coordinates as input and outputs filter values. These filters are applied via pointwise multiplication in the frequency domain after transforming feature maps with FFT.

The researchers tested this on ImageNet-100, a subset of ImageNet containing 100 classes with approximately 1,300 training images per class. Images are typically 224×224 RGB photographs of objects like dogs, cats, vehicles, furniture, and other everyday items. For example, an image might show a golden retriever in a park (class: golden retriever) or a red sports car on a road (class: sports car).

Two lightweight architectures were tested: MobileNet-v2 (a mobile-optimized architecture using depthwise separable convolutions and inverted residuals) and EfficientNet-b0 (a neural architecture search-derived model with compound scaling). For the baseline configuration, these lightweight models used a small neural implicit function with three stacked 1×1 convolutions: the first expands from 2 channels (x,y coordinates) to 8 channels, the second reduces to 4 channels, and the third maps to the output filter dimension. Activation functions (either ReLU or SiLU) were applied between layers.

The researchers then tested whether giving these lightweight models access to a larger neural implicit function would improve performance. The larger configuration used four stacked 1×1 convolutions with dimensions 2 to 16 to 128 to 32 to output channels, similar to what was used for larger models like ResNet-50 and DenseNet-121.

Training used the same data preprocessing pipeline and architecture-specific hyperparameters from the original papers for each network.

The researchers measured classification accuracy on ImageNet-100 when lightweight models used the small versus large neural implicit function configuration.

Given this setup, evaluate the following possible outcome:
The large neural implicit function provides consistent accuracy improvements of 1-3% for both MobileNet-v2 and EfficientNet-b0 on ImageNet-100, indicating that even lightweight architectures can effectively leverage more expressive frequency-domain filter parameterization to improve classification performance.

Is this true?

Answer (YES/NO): NO